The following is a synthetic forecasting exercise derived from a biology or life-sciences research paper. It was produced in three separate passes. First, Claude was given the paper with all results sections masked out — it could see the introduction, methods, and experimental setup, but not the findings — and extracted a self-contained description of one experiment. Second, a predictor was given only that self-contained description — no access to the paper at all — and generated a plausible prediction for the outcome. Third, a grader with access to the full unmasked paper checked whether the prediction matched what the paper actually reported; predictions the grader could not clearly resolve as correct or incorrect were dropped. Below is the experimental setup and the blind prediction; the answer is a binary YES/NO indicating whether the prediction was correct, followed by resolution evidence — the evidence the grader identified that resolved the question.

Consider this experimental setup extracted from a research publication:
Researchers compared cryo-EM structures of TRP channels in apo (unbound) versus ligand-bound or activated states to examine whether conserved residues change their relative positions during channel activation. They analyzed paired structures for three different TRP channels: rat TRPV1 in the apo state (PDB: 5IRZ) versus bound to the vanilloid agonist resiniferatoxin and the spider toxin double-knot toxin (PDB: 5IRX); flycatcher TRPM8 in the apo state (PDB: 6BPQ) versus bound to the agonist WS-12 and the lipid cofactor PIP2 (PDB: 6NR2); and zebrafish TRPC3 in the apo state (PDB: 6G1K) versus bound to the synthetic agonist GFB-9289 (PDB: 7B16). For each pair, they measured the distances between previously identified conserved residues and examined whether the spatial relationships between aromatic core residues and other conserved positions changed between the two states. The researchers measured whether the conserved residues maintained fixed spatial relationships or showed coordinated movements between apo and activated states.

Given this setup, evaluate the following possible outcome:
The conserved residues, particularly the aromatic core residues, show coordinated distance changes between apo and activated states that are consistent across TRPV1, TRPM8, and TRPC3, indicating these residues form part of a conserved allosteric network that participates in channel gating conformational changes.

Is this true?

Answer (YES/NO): NO